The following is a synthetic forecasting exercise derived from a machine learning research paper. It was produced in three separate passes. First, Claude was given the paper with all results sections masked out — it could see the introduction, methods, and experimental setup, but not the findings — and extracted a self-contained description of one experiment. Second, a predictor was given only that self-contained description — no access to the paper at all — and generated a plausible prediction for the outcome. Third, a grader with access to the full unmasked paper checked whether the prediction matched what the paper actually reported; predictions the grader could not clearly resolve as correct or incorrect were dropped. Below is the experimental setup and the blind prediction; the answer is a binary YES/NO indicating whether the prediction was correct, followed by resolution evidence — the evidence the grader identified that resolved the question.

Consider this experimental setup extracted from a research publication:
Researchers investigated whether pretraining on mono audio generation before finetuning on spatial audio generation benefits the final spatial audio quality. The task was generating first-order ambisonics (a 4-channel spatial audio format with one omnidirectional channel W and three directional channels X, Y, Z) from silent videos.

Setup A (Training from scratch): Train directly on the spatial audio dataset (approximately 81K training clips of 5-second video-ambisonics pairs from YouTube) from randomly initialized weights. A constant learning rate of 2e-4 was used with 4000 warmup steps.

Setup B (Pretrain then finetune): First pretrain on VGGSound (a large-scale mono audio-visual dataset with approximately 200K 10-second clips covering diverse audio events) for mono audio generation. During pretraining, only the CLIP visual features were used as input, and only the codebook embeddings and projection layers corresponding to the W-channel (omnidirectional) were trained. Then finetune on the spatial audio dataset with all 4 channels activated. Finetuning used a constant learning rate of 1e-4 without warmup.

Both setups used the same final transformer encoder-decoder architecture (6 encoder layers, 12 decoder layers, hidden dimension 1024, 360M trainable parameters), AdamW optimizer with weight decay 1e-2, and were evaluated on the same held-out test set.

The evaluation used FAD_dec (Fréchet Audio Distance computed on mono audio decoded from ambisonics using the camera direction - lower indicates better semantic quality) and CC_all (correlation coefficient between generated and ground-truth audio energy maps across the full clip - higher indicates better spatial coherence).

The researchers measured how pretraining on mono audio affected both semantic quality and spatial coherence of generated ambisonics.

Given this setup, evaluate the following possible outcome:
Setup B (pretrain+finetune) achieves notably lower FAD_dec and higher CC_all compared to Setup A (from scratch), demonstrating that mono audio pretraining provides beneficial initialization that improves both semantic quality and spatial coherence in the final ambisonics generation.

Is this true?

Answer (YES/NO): NO